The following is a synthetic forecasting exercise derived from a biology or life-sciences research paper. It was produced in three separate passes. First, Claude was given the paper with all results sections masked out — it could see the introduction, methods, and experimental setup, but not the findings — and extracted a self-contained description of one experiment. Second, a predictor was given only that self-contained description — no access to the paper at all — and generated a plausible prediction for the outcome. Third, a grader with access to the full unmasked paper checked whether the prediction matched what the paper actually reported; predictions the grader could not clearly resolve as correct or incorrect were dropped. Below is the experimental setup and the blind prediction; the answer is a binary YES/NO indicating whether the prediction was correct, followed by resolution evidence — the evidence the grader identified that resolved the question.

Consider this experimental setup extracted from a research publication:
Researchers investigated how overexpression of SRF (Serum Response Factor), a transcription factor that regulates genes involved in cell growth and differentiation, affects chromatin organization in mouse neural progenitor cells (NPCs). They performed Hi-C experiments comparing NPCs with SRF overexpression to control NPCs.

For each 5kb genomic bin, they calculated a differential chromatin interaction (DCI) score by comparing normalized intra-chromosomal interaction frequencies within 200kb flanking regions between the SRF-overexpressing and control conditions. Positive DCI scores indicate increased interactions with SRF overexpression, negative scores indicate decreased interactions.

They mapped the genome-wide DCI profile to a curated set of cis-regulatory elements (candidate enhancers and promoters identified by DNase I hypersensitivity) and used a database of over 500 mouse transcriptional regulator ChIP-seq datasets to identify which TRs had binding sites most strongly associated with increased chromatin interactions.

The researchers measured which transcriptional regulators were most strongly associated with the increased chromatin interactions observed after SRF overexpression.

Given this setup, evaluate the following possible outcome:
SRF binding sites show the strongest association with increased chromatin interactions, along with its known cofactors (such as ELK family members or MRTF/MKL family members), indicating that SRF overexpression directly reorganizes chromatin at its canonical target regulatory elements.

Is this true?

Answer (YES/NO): NO